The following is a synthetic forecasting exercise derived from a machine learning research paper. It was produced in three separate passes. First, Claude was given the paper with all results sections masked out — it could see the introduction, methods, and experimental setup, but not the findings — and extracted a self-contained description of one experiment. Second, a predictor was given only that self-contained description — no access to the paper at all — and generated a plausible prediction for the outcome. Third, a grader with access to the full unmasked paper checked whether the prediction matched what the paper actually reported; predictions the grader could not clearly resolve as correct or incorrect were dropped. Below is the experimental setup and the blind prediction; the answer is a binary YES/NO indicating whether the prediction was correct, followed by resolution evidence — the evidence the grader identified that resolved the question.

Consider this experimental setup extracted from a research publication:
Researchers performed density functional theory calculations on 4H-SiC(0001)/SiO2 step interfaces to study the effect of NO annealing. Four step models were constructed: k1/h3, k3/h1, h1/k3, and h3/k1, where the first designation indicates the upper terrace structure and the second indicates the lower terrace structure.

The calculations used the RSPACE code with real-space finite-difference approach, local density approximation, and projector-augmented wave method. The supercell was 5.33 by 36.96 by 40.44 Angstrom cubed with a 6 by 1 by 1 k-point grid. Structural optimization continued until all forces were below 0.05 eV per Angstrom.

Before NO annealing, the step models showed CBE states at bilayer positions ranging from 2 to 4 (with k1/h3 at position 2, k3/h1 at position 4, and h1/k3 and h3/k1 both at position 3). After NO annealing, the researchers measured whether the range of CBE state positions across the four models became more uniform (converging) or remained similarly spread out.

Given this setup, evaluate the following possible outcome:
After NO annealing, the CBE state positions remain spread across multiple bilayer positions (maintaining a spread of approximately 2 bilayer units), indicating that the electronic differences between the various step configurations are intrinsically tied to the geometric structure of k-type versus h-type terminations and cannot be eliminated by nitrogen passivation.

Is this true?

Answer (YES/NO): NO